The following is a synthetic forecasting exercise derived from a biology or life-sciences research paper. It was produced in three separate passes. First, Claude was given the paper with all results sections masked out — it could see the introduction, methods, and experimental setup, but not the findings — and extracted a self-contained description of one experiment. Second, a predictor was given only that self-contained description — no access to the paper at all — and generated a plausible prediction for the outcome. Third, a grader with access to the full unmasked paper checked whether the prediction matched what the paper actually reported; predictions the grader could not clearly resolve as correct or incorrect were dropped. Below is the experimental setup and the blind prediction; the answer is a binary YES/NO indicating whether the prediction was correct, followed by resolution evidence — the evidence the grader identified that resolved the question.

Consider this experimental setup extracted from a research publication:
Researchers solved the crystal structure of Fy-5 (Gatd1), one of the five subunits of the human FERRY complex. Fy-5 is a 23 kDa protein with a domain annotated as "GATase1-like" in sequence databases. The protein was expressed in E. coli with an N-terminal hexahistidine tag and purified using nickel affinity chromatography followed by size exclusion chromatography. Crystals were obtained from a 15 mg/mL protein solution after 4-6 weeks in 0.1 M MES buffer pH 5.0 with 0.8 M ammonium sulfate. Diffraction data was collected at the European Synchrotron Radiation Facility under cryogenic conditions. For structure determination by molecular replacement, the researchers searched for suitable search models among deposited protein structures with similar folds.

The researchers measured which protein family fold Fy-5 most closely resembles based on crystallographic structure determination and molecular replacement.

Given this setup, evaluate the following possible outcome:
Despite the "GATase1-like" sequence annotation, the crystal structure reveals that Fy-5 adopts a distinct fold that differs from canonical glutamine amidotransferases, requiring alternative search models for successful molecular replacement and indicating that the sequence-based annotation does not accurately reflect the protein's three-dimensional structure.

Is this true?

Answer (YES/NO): YES